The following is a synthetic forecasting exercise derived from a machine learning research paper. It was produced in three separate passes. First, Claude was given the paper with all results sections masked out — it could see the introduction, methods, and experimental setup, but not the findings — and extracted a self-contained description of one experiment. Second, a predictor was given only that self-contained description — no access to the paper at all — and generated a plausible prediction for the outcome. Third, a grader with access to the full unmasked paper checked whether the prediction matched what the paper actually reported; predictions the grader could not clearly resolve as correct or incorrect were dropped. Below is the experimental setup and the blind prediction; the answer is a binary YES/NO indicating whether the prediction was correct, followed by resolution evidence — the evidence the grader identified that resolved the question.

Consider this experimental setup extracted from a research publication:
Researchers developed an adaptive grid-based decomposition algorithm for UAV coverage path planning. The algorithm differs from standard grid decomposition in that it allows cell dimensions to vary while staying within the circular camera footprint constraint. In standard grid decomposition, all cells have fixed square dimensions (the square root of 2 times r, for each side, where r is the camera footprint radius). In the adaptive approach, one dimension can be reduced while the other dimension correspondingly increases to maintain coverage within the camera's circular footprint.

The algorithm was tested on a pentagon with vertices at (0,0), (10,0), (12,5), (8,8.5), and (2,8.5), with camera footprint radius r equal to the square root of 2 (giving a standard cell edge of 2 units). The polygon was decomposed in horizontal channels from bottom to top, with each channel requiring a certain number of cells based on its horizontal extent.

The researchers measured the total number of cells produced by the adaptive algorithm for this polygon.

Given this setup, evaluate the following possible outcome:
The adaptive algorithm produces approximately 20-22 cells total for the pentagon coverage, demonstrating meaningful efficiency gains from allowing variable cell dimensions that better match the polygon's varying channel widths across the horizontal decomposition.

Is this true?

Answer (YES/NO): NO